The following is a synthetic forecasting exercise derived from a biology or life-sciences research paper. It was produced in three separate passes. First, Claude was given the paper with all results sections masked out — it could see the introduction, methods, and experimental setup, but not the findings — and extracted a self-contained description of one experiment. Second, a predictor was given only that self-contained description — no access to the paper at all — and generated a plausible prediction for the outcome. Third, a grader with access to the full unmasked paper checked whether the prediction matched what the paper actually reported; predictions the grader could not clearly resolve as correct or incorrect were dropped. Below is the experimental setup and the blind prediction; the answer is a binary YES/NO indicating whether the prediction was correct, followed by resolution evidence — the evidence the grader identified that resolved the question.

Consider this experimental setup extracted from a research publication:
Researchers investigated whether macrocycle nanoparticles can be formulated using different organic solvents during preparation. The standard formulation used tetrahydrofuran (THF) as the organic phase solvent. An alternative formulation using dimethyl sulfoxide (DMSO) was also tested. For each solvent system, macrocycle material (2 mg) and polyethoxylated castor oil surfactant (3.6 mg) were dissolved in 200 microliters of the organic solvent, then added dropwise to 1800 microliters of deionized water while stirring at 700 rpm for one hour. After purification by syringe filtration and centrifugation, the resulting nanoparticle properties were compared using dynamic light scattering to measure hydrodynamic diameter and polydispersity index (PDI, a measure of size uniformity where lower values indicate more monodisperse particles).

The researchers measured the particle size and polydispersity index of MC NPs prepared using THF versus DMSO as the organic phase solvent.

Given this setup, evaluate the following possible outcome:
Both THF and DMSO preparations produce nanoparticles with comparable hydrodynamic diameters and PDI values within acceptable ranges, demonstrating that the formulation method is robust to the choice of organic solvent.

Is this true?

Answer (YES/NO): YES